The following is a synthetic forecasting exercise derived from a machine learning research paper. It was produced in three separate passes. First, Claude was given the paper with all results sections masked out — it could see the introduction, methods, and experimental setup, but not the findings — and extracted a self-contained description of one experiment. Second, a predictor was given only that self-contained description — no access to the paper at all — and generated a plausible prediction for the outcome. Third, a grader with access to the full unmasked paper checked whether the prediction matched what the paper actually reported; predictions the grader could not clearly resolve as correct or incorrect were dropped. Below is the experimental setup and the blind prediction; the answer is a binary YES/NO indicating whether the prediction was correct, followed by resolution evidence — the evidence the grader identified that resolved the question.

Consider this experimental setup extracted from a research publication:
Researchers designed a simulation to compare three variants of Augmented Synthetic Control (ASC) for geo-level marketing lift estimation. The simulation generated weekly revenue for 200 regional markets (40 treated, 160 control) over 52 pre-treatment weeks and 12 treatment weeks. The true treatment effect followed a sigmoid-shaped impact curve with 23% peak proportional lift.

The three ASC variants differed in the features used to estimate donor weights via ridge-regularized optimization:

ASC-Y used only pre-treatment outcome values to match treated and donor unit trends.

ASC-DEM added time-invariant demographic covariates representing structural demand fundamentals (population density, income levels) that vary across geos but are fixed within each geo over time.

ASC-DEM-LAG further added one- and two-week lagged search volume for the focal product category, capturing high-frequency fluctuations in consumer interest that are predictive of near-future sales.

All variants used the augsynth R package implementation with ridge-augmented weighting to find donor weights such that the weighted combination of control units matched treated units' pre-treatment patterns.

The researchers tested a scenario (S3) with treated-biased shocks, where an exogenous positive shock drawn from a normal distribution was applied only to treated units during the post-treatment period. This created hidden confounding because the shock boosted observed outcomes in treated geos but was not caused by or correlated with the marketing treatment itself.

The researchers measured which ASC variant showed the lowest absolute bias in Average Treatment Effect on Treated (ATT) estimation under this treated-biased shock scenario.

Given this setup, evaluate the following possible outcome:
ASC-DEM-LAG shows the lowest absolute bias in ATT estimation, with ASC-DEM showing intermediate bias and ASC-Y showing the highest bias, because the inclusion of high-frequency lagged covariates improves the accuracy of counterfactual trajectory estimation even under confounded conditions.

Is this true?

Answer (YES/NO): NO